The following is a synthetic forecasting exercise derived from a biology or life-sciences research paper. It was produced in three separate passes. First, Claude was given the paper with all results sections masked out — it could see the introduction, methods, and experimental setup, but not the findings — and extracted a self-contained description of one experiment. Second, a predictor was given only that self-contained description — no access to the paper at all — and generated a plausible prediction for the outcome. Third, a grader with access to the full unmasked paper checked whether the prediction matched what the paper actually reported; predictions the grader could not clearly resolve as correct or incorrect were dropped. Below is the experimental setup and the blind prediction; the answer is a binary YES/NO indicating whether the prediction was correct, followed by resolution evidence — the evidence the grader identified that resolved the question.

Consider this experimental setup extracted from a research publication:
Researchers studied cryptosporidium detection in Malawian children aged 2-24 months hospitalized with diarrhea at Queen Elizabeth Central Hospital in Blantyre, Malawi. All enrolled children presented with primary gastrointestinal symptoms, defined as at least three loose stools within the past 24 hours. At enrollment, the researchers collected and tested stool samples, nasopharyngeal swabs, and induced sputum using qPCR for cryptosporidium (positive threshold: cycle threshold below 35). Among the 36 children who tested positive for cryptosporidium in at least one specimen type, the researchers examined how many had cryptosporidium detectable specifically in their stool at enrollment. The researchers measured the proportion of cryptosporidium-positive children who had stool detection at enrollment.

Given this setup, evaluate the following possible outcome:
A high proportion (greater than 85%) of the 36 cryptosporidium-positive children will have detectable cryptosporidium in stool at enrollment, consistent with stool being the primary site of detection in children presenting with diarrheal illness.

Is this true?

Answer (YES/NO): YES